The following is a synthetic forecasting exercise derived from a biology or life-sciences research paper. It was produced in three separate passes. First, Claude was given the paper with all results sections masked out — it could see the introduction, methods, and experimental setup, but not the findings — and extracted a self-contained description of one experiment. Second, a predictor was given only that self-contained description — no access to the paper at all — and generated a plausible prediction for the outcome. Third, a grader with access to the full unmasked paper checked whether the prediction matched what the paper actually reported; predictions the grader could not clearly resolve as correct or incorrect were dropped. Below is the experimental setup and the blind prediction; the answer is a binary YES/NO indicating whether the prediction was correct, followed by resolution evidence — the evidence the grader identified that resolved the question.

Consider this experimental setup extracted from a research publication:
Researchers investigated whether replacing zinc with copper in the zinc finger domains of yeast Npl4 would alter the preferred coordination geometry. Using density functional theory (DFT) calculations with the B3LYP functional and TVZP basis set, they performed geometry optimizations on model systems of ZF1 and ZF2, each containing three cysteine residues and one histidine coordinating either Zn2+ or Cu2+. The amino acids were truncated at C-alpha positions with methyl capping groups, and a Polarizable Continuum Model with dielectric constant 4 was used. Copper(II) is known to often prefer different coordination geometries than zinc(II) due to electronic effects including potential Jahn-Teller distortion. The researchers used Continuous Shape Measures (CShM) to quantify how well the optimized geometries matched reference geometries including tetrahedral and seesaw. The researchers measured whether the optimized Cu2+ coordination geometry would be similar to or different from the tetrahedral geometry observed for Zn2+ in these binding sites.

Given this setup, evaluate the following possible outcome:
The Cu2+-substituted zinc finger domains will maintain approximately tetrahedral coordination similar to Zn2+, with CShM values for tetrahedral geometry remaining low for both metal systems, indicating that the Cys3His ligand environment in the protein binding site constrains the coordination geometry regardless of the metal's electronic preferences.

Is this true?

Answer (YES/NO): NO